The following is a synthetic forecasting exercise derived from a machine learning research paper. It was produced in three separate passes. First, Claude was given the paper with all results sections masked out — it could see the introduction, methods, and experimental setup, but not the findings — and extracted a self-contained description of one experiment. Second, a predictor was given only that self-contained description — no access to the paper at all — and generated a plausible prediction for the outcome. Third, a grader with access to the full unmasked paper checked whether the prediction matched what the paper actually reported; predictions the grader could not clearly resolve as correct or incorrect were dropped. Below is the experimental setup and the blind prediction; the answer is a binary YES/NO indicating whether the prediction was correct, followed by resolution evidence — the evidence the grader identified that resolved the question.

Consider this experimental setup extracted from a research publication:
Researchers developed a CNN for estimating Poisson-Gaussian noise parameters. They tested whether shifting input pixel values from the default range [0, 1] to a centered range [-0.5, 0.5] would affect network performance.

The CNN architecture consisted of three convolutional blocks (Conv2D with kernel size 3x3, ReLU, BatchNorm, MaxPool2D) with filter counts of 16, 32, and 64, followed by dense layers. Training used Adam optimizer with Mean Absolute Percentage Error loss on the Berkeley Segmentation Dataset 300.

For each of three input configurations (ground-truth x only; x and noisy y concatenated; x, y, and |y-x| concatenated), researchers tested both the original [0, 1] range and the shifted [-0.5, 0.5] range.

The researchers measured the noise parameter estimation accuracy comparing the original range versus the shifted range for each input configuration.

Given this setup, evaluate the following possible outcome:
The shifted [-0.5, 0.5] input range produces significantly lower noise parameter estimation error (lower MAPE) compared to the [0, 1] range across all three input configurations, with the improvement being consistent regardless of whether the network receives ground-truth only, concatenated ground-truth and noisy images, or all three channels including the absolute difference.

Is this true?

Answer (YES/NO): NO